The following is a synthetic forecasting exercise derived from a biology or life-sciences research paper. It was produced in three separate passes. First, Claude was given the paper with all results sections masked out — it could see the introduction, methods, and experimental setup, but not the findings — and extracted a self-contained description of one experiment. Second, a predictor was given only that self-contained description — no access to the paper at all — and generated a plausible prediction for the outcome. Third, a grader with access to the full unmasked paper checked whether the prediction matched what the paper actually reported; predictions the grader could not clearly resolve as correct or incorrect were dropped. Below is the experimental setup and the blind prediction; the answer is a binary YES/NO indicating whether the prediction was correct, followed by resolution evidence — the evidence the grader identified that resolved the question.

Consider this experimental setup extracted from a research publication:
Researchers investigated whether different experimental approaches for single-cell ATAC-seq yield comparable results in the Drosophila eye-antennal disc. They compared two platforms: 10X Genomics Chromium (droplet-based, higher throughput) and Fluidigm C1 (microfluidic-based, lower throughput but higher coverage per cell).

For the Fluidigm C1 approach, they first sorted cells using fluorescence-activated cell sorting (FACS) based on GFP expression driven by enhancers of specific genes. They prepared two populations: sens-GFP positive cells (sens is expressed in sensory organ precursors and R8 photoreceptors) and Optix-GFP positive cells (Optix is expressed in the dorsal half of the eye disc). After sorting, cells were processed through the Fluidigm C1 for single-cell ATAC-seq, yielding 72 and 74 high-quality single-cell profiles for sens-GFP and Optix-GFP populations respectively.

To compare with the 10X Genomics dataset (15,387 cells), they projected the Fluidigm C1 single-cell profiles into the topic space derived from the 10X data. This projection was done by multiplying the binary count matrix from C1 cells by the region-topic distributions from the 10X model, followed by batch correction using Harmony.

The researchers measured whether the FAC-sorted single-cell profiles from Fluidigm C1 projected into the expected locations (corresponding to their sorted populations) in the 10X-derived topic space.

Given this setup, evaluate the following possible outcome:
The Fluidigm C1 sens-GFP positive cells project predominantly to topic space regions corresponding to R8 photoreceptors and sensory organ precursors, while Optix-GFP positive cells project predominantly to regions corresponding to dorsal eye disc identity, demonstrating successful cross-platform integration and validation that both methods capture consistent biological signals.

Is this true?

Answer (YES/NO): NO